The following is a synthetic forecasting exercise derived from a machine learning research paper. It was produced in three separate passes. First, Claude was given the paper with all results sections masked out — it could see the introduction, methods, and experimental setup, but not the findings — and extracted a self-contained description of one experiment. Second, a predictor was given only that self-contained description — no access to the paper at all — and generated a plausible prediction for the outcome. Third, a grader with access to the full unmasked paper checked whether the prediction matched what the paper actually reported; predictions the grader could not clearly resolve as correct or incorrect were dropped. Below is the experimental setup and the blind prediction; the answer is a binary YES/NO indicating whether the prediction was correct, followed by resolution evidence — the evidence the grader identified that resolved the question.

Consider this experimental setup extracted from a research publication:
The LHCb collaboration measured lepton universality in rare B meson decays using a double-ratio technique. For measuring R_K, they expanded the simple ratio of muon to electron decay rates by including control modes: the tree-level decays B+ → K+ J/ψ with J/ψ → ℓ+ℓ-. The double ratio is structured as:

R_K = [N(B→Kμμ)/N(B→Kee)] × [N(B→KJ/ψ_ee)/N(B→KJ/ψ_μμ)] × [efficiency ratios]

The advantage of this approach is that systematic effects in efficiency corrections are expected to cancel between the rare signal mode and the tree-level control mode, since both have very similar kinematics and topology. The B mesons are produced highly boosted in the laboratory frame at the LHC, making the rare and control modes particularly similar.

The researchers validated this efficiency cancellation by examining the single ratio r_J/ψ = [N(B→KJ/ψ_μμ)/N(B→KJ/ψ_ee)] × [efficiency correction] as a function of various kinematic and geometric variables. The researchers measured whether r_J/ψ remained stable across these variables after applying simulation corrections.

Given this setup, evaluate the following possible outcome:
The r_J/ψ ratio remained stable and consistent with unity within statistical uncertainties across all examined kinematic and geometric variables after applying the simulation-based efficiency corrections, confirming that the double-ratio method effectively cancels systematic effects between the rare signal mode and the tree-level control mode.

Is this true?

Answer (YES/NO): YES